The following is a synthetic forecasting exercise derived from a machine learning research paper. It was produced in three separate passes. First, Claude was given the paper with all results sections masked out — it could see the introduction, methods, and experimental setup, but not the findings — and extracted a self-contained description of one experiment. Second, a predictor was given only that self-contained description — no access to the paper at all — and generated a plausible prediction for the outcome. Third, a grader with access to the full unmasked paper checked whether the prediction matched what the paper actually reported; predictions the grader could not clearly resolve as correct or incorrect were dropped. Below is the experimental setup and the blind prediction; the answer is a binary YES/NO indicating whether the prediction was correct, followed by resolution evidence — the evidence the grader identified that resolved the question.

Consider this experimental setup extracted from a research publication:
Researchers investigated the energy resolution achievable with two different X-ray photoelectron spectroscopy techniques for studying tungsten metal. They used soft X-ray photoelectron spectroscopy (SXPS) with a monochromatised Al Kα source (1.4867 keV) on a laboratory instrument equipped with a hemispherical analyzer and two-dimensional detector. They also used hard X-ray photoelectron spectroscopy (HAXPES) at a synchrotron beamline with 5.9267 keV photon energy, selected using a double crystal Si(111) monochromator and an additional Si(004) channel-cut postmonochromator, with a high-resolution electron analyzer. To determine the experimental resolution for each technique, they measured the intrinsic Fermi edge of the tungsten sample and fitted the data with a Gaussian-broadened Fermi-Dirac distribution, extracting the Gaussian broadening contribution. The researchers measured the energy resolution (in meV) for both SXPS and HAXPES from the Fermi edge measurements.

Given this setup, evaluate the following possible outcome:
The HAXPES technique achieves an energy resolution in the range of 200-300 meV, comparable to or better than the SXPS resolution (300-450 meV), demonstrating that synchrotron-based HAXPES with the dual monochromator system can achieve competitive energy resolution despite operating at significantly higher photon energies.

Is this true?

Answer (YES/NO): YES